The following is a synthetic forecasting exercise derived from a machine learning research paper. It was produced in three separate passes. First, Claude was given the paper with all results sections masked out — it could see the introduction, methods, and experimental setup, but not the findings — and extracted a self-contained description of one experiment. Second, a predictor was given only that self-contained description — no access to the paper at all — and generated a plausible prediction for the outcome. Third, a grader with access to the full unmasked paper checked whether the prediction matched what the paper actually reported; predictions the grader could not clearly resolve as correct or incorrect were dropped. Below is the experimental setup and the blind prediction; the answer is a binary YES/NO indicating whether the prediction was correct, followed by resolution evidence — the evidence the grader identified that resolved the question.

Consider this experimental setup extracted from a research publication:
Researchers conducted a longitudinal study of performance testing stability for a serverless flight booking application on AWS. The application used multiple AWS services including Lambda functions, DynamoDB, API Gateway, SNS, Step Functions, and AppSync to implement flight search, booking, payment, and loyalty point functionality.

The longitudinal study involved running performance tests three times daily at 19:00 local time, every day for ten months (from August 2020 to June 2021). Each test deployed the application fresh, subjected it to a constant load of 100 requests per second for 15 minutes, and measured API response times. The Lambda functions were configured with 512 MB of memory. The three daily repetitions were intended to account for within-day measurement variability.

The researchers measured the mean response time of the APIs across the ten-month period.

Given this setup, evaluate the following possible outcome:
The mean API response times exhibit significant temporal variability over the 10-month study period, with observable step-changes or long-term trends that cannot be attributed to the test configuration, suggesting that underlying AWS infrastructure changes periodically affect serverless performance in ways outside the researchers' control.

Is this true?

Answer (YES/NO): YES